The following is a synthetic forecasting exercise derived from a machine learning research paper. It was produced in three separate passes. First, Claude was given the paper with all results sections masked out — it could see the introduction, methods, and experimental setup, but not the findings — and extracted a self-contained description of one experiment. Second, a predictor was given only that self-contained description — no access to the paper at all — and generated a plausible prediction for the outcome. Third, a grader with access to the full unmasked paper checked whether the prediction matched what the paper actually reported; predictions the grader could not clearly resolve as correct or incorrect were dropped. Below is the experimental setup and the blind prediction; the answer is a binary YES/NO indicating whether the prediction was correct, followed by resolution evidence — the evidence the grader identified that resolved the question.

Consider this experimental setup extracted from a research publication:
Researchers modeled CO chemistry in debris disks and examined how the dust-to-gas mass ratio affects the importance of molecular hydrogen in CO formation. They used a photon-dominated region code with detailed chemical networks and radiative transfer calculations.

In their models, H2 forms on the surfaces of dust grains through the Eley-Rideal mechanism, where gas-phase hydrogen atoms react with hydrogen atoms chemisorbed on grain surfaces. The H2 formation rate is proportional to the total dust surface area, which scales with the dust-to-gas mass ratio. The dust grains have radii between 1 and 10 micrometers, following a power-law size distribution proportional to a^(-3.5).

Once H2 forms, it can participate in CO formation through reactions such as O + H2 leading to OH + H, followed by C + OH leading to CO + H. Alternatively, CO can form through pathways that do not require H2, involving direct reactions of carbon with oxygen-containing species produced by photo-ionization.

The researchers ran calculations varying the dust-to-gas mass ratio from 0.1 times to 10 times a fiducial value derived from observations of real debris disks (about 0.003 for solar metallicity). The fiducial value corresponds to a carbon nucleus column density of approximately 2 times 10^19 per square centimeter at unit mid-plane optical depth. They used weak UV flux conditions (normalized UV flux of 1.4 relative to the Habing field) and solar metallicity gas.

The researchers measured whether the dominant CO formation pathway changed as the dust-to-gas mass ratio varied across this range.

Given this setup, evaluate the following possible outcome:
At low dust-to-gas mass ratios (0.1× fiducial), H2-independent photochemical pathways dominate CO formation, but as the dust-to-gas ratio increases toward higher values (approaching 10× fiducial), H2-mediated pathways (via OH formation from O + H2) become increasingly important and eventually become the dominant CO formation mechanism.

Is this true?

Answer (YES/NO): NO